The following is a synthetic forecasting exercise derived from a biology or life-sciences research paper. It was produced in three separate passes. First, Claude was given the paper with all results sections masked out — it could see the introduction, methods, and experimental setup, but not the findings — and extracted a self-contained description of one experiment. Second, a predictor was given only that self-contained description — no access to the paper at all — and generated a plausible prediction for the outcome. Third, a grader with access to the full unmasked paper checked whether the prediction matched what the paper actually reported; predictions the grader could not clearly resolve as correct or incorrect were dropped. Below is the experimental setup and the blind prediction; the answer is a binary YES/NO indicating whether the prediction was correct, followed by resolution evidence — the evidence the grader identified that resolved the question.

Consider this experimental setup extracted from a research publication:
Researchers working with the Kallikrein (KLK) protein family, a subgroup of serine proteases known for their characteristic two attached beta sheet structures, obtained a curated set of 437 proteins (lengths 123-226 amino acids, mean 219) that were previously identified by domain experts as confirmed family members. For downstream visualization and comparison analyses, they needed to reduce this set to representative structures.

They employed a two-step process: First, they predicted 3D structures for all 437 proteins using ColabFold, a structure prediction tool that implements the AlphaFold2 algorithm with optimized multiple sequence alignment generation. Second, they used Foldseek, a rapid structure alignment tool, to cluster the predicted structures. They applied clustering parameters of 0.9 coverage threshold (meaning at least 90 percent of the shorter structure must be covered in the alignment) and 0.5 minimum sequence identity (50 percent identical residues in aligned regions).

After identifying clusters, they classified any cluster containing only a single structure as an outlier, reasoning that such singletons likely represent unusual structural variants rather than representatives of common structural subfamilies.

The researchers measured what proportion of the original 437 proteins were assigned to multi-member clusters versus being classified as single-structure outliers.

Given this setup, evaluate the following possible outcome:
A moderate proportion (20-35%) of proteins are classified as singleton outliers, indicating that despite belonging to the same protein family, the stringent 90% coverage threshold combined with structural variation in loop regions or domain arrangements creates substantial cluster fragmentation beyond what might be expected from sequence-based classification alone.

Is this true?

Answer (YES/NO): NO